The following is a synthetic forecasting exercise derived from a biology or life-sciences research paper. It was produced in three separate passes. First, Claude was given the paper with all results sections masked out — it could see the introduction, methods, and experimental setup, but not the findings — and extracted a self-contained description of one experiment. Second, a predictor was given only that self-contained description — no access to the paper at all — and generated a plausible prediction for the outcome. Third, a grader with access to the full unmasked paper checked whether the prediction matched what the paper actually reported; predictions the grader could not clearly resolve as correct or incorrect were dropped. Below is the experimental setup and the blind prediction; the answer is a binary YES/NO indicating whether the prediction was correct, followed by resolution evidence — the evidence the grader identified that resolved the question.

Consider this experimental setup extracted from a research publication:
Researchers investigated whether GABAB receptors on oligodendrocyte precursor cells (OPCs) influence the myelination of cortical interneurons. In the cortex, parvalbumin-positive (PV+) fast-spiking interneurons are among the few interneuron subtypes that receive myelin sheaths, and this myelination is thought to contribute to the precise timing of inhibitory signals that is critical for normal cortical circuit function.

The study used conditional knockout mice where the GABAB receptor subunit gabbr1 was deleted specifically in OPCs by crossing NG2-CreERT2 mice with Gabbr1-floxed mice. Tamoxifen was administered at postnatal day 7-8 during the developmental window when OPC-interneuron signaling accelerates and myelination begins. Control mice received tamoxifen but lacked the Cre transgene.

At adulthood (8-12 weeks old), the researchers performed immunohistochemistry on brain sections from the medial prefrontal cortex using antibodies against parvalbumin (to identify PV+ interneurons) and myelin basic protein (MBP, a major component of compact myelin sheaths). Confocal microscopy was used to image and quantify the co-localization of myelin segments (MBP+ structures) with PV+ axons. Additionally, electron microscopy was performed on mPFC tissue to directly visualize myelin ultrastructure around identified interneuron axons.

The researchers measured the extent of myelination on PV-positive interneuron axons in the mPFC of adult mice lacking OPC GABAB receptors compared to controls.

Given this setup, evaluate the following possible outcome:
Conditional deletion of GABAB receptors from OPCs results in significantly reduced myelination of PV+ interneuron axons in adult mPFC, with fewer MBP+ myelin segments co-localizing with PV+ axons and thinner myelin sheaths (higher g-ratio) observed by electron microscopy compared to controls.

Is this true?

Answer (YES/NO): NO